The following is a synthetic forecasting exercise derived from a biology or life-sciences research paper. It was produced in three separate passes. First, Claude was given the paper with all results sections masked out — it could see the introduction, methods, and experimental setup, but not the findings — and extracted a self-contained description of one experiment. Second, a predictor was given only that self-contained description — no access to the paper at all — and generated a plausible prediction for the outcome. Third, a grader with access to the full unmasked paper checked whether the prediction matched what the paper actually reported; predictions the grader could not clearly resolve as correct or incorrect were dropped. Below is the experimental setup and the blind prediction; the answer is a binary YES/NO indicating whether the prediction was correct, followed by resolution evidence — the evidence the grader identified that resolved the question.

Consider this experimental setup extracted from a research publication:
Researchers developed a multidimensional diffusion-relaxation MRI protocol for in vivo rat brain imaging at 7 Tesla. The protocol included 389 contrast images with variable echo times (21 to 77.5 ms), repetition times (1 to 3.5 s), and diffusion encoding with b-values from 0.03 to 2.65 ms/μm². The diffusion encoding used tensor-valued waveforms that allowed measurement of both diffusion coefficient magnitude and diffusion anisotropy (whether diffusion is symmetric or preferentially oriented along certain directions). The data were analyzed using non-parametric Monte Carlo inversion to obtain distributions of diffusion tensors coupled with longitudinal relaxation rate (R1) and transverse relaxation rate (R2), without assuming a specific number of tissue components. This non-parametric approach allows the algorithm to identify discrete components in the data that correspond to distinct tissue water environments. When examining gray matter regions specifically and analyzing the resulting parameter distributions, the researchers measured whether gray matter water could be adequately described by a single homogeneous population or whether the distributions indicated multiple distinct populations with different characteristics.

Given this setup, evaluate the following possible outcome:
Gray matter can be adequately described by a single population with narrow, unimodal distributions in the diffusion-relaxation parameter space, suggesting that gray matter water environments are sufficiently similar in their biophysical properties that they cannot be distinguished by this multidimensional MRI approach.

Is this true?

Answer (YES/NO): NO